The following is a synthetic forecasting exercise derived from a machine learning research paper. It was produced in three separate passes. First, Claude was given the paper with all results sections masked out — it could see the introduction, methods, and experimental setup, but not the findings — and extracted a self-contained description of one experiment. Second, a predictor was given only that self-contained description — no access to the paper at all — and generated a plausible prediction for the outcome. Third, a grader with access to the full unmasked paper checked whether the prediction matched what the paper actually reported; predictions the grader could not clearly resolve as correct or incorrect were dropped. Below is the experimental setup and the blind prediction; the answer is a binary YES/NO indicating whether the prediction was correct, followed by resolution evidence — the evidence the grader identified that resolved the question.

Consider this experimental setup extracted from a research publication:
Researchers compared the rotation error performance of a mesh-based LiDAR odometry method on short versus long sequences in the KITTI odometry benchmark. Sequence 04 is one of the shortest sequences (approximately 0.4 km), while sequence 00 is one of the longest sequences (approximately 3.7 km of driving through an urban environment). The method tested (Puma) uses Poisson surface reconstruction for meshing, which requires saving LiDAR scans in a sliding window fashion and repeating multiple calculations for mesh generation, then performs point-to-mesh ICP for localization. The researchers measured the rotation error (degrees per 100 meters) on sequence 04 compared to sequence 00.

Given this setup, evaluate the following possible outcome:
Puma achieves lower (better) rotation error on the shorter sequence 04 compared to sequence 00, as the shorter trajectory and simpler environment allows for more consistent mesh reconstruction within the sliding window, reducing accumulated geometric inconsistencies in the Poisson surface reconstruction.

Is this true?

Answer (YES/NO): NO